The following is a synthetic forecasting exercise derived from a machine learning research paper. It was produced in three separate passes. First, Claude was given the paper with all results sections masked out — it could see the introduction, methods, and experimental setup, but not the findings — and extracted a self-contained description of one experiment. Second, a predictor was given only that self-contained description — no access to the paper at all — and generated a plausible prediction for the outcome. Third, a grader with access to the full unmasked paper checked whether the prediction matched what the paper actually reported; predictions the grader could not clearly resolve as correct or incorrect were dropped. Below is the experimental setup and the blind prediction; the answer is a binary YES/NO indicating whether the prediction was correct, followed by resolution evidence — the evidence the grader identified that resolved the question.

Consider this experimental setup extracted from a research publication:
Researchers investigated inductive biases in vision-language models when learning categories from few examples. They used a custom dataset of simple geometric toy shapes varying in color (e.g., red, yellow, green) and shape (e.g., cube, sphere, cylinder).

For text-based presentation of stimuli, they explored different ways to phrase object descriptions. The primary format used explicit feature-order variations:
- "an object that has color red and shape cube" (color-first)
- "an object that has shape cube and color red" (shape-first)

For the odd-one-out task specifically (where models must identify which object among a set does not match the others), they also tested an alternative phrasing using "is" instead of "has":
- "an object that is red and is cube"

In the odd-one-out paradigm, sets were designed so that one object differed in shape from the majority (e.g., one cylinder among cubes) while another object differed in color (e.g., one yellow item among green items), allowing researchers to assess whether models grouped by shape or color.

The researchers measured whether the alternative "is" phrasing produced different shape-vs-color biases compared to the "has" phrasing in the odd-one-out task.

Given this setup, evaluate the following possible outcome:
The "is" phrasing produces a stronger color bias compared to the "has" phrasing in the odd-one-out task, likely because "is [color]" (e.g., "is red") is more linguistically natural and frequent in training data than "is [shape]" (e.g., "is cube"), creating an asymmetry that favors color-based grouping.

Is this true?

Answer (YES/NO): NO